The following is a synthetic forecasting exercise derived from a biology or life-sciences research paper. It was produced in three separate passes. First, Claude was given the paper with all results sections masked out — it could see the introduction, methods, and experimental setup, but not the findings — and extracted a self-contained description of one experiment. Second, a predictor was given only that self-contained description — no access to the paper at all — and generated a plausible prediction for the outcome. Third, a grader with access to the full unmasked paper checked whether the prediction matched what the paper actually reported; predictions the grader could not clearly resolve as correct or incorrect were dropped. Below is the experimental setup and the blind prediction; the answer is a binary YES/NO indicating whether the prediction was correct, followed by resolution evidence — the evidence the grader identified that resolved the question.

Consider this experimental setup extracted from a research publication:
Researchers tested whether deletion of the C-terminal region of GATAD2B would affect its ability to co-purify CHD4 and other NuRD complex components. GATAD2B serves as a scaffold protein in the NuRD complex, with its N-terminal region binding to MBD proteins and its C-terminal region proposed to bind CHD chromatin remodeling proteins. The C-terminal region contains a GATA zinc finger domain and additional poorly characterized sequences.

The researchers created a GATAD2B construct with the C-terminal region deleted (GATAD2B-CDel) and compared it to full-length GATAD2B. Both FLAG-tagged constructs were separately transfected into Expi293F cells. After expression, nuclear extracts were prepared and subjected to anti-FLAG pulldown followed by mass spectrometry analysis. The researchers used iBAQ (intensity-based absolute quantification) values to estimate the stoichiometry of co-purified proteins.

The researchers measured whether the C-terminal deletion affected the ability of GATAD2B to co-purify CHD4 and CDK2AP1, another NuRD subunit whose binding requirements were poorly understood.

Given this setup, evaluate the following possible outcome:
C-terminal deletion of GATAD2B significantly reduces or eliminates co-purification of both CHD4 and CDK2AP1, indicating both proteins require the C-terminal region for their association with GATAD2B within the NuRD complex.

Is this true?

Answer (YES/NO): NO